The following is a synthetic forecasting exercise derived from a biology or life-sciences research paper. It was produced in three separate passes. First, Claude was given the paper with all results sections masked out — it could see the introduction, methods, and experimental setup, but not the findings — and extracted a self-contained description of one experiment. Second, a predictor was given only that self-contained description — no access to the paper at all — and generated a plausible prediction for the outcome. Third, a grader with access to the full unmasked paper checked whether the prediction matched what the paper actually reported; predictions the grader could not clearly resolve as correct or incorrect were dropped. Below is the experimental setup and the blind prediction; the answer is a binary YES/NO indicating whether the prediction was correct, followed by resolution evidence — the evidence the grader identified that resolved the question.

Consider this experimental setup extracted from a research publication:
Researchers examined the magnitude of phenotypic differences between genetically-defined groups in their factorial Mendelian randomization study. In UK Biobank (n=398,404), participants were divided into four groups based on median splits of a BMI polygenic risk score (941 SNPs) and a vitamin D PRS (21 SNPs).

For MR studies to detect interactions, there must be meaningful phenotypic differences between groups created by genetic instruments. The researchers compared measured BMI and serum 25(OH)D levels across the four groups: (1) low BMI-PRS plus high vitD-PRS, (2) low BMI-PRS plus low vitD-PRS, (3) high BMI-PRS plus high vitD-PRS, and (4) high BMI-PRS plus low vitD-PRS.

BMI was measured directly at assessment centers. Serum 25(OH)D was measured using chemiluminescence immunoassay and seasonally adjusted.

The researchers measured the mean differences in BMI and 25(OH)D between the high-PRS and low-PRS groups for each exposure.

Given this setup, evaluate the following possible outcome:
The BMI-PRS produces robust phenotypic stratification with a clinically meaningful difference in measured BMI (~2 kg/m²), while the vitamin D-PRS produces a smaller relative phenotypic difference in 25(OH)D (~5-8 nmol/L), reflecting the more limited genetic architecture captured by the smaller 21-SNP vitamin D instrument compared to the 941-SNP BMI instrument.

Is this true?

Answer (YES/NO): NO